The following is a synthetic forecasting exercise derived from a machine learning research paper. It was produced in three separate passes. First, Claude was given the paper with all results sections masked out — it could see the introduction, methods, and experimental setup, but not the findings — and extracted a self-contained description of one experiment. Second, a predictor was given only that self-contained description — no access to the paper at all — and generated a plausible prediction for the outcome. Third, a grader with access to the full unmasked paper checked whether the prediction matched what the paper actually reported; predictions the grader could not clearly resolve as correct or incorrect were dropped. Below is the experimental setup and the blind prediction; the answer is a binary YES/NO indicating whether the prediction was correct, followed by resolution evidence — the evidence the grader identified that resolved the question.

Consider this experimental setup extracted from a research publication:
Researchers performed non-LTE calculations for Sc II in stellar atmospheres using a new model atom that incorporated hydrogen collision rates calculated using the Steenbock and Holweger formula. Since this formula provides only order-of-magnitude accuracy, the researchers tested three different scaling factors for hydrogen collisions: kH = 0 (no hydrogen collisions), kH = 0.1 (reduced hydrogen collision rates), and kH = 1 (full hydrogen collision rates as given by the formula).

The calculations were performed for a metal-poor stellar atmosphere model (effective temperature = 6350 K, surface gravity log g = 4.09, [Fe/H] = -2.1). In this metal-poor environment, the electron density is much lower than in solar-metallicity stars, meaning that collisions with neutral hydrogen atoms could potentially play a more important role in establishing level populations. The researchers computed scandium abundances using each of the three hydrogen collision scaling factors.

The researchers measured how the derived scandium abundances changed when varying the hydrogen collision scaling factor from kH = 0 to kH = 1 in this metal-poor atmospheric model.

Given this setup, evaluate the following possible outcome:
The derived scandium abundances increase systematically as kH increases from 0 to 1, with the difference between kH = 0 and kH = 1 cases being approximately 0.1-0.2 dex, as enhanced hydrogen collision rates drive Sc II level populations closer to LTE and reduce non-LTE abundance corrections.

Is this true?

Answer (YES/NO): NO